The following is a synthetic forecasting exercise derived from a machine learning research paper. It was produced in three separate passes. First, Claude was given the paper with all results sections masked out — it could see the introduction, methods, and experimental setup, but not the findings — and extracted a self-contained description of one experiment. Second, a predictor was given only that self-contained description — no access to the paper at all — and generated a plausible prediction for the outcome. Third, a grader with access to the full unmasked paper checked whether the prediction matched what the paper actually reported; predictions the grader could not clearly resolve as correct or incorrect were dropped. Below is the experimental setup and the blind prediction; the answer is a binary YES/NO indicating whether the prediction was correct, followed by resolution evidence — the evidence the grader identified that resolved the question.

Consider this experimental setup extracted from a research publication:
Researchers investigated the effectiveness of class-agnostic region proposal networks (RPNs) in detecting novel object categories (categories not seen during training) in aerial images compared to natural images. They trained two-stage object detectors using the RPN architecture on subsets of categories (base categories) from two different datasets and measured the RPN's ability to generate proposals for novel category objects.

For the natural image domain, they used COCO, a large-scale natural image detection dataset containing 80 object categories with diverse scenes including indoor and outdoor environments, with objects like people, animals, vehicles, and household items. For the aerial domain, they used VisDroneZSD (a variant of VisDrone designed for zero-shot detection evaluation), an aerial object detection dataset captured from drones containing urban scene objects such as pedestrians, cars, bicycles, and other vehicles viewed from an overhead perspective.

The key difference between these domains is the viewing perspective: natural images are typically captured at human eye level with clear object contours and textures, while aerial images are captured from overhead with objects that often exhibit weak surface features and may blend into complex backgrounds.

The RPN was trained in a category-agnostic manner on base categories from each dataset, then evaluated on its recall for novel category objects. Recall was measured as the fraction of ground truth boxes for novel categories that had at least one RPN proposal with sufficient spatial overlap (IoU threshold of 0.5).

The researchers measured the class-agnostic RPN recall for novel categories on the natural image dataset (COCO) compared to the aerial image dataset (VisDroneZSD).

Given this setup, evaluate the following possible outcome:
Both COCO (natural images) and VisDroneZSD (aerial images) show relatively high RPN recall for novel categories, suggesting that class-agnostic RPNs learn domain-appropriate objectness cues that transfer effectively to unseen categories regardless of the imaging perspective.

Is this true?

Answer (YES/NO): NO